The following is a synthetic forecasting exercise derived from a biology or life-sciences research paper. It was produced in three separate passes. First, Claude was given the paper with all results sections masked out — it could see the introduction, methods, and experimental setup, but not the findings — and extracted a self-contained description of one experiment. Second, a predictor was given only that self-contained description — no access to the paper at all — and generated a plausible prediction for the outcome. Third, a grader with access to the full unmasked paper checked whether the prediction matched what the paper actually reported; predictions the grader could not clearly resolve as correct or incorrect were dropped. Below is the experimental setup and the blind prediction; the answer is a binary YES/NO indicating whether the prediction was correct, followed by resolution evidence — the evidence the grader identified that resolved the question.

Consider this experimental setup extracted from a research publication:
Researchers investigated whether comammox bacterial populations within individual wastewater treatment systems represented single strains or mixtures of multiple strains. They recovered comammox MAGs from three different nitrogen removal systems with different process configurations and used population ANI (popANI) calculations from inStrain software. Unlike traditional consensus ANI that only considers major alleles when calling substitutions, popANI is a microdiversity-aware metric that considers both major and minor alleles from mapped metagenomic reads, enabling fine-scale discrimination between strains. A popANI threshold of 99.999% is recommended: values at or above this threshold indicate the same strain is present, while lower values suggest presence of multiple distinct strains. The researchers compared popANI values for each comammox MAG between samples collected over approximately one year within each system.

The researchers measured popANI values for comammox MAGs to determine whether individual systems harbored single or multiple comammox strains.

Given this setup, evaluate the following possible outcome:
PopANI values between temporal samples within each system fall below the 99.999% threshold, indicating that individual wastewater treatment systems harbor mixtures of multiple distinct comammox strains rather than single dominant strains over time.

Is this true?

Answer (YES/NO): NO